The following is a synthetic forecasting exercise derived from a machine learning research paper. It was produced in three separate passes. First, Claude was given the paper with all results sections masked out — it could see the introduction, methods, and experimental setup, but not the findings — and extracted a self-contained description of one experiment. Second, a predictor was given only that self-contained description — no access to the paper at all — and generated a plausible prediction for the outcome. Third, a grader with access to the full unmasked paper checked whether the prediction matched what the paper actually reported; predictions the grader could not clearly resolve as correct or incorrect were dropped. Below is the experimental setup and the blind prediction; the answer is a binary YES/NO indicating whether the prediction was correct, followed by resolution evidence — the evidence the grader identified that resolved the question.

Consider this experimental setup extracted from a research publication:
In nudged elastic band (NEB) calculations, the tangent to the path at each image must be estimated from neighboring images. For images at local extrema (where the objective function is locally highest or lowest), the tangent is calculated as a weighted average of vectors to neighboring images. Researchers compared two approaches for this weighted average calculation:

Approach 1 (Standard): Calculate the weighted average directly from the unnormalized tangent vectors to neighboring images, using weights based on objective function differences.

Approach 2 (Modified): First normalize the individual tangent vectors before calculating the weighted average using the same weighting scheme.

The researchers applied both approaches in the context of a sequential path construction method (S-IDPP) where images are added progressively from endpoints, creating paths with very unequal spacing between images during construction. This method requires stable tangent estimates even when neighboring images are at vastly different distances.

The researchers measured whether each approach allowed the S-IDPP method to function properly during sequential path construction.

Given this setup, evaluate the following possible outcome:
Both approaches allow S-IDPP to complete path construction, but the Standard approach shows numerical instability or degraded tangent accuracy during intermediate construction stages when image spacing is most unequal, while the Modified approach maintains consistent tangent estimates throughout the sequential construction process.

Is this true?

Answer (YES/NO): NO